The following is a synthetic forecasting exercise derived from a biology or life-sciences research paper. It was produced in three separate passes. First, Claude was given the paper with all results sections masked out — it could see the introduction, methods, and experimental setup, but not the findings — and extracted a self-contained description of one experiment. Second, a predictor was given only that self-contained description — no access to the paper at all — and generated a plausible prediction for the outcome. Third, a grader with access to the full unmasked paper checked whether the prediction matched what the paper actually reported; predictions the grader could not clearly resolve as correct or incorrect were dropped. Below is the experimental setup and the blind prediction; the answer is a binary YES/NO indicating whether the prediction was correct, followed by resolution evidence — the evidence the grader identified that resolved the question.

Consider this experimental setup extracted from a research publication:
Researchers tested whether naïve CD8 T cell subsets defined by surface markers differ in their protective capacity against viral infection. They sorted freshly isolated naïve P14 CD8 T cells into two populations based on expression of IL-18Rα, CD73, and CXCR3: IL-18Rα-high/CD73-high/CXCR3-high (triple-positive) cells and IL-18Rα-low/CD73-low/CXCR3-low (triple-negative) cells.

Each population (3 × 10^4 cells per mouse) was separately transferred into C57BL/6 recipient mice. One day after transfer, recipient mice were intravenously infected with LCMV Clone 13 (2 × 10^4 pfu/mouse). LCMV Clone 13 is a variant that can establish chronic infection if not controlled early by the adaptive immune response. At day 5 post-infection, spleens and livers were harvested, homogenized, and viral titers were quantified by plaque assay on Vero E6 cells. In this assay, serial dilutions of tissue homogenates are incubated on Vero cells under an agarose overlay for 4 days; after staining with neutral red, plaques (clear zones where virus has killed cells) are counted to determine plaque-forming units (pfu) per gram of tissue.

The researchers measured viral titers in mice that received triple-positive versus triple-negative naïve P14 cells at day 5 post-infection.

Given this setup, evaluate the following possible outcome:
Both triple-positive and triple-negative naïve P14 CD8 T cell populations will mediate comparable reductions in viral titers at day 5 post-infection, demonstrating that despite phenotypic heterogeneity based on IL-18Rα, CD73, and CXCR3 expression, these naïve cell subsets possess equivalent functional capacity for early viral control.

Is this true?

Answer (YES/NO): NO